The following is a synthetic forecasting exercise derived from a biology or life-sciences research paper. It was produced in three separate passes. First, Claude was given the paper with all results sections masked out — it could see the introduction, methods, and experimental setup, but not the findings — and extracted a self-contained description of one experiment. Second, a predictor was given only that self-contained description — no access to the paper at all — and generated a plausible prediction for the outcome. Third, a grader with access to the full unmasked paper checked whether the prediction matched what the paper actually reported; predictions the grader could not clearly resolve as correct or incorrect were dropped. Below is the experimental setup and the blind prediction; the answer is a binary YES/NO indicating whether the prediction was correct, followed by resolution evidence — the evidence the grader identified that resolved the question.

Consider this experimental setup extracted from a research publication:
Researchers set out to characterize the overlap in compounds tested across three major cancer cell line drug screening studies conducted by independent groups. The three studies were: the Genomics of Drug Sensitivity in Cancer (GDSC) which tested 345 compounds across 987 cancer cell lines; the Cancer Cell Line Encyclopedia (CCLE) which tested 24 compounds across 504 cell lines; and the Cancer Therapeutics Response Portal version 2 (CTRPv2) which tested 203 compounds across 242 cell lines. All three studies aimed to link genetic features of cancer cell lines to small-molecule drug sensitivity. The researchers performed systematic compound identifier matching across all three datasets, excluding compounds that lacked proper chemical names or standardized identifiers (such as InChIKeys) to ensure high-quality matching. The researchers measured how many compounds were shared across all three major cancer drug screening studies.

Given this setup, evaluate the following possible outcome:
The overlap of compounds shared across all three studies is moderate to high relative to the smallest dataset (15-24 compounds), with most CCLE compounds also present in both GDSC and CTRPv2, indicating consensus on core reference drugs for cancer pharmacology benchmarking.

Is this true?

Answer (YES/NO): NO